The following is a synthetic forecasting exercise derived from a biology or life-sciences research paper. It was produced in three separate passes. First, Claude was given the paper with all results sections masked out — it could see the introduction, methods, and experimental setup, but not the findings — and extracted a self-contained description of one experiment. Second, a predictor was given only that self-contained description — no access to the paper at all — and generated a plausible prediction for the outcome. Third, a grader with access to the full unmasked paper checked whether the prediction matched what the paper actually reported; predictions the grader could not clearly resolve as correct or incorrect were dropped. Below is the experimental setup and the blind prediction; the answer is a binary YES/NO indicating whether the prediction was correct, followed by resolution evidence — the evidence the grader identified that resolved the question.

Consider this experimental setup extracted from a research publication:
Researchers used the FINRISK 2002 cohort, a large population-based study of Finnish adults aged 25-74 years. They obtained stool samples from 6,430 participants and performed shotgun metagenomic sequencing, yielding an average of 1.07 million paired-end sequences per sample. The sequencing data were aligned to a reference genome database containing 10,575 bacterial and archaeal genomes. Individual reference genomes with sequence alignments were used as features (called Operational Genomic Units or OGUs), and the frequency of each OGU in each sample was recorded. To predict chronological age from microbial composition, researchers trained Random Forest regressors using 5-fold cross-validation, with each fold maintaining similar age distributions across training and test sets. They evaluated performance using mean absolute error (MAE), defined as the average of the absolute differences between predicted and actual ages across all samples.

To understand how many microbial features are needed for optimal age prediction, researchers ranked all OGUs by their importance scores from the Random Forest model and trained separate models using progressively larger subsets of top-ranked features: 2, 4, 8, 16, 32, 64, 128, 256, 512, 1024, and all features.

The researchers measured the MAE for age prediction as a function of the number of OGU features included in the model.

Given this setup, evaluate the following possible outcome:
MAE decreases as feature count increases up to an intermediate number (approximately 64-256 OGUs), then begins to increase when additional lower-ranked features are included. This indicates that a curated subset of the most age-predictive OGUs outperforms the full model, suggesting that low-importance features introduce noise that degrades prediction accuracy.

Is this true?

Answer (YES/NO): YES